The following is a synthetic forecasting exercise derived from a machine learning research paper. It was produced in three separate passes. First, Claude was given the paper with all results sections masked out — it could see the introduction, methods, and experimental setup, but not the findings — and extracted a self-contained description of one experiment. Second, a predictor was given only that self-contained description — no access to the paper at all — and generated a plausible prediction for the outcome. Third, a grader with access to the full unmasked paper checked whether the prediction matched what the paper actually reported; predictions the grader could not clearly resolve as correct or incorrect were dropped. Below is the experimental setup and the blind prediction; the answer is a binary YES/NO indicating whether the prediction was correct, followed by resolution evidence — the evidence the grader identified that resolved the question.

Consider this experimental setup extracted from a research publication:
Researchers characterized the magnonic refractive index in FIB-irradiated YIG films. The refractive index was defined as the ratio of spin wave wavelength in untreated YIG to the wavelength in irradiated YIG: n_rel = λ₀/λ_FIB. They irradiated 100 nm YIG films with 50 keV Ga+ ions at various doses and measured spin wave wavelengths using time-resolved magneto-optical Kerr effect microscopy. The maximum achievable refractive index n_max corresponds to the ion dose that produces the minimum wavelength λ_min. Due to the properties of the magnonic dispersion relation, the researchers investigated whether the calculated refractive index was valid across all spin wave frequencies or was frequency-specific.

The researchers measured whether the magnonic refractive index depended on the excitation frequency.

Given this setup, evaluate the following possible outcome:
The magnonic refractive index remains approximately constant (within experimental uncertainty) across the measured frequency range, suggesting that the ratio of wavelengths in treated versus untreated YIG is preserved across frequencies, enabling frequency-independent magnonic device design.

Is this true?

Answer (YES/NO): NO